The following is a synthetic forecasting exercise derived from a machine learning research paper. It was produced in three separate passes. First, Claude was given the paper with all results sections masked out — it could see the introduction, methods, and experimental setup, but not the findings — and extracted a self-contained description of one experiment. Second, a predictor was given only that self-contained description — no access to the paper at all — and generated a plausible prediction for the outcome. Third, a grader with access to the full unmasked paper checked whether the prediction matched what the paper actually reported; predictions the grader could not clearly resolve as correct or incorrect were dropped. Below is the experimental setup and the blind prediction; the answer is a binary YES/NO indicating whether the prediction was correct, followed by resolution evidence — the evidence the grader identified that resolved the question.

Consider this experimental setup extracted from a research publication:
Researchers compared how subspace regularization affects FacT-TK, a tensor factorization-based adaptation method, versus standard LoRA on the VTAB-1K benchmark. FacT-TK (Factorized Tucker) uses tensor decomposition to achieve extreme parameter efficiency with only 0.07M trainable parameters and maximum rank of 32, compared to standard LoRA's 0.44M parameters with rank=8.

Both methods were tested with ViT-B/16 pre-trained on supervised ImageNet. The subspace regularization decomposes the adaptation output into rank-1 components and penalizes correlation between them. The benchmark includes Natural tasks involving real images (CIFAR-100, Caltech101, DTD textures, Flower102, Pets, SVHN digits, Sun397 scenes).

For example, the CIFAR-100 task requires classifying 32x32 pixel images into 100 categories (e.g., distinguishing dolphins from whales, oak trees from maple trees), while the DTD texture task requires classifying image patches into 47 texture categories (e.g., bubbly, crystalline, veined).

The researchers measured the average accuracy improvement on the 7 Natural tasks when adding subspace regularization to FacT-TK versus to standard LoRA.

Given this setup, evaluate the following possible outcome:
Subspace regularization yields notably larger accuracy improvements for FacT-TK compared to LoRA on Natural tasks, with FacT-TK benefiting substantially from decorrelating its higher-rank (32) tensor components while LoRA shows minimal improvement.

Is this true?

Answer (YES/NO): NO